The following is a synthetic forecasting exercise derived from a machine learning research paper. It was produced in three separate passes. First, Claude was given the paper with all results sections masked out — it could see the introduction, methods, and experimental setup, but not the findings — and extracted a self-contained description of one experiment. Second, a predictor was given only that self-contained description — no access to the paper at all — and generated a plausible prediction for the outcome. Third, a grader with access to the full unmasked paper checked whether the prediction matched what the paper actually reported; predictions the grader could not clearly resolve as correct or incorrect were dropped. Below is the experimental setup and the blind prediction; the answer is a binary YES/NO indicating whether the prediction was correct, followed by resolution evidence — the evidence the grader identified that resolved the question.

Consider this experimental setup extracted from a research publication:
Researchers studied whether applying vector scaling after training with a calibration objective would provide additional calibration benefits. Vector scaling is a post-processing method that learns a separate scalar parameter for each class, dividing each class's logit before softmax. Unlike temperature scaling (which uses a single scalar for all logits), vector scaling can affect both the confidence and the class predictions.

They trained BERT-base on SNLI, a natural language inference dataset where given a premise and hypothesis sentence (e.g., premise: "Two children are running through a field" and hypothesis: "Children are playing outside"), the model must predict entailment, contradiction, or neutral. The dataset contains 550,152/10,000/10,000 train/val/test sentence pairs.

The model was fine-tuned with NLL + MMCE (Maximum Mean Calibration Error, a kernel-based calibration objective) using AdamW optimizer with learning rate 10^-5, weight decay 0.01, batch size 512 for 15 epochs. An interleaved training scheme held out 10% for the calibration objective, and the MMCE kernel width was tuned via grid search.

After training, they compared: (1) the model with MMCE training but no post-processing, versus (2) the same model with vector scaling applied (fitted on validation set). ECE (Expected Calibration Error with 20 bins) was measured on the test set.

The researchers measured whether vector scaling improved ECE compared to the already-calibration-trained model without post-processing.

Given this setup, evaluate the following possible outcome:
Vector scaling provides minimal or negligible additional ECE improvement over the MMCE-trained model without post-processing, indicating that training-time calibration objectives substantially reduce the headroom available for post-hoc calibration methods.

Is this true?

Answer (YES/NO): YES